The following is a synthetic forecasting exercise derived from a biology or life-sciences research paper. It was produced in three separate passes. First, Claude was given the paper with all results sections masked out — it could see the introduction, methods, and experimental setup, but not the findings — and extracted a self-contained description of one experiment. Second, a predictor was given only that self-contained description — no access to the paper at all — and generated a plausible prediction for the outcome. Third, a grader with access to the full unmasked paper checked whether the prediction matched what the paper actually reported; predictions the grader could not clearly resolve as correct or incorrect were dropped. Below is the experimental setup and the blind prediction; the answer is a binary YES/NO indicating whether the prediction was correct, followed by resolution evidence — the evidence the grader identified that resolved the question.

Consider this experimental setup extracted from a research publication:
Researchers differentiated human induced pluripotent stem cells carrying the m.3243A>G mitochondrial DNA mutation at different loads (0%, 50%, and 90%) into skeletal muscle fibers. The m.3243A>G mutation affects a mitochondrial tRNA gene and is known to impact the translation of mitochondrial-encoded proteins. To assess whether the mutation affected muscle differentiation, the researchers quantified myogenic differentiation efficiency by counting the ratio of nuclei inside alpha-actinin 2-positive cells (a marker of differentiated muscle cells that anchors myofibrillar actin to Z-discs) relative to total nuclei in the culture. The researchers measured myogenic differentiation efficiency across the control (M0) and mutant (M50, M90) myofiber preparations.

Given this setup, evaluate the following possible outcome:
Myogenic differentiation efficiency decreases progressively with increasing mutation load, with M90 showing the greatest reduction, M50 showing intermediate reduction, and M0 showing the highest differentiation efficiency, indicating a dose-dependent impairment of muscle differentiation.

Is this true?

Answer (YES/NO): NO